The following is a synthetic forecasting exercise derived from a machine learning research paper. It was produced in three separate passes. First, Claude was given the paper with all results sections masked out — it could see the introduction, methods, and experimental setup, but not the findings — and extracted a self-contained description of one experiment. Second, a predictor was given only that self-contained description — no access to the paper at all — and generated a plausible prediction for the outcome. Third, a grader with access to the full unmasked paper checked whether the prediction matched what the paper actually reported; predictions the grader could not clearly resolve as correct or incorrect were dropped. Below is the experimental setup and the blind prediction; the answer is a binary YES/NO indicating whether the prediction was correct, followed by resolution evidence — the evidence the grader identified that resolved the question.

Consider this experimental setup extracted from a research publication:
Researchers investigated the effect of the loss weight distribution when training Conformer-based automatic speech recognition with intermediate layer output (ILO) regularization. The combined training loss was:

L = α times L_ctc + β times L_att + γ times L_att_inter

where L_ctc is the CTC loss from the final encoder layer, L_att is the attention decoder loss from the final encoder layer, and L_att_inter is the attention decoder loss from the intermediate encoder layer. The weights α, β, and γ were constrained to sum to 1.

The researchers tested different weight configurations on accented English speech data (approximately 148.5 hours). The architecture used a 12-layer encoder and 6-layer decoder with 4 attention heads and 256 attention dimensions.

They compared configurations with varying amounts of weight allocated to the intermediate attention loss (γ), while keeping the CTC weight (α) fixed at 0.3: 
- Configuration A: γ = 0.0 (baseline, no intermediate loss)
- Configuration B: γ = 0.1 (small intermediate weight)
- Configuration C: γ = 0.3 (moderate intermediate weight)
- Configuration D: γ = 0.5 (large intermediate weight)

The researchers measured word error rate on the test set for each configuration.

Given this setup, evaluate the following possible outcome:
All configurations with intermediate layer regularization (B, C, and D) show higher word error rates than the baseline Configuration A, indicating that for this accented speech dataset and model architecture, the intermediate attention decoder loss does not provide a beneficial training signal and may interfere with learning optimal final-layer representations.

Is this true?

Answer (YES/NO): NO